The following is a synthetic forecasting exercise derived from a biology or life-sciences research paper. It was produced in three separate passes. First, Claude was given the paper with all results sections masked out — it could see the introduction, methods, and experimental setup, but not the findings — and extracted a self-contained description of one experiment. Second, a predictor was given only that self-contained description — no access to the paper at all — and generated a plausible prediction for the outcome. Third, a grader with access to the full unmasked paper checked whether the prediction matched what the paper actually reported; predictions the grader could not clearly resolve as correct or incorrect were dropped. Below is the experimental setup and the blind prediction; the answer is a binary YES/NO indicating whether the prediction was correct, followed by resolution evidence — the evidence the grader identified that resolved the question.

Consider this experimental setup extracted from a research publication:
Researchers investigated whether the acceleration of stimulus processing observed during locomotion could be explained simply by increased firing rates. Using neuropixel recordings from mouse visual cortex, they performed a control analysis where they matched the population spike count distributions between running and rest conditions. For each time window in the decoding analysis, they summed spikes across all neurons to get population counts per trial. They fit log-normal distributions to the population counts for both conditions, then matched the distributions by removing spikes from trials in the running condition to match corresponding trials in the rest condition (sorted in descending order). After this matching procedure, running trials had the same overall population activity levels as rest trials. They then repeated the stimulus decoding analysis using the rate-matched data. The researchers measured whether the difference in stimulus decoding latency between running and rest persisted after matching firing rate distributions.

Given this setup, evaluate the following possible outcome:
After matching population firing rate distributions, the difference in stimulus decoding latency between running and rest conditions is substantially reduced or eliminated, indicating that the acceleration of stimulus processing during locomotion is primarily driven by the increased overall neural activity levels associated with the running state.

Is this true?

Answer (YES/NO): NO